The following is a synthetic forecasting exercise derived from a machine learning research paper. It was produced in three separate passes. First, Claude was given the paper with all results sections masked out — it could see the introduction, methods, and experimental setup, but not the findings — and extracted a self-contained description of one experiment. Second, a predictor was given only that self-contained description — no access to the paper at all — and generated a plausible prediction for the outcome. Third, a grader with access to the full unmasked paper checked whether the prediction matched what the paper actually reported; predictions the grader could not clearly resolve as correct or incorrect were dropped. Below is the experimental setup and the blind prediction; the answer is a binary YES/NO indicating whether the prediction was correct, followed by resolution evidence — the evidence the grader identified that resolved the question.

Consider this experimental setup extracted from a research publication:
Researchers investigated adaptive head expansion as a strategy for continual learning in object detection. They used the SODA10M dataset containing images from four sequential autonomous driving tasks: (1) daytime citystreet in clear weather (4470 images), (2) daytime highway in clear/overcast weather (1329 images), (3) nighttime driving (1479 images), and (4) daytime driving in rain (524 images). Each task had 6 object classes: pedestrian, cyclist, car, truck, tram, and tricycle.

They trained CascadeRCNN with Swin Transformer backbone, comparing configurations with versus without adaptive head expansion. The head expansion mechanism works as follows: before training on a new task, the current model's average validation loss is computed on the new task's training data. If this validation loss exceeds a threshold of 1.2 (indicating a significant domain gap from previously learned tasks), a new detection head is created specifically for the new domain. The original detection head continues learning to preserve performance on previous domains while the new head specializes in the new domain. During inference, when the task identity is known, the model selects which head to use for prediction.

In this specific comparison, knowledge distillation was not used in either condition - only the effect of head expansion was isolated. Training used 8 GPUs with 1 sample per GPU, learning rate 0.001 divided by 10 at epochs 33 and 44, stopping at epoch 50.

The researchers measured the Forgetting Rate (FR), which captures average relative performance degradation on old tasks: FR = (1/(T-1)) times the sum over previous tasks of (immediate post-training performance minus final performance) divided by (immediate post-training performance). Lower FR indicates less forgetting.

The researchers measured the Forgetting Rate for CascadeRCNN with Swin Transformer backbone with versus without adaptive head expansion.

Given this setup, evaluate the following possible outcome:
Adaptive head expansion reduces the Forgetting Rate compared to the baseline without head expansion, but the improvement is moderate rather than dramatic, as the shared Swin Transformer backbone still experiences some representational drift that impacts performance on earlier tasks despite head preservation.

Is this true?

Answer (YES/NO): YES